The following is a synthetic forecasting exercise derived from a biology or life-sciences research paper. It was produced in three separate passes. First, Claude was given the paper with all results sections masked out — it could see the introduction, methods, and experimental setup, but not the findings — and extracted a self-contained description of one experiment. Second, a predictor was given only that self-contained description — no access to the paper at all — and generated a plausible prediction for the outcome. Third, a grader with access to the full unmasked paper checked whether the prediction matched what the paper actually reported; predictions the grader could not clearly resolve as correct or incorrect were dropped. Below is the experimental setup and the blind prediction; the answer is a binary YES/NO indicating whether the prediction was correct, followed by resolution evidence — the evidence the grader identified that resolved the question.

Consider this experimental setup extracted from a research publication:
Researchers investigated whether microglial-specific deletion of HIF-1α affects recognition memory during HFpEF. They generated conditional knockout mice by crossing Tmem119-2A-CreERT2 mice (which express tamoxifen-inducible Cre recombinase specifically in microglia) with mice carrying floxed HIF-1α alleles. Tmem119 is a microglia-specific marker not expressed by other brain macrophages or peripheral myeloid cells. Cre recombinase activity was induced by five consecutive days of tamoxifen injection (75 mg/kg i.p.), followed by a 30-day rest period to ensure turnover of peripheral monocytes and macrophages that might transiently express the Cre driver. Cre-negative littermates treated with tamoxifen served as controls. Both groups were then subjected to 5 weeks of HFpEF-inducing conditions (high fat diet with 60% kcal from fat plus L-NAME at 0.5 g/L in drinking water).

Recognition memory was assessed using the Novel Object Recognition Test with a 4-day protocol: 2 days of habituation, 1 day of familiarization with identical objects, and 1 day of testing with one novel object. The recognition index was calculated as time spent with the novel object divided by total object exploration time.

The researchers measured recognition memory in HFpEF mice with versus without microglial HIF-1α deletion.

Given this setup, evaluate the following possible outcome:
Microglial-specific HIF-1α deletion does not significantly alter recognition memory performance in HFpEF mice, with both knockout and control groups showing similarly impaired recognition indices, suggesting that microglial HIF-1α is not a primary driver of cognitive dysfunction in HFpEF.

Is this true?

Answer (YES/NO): NO